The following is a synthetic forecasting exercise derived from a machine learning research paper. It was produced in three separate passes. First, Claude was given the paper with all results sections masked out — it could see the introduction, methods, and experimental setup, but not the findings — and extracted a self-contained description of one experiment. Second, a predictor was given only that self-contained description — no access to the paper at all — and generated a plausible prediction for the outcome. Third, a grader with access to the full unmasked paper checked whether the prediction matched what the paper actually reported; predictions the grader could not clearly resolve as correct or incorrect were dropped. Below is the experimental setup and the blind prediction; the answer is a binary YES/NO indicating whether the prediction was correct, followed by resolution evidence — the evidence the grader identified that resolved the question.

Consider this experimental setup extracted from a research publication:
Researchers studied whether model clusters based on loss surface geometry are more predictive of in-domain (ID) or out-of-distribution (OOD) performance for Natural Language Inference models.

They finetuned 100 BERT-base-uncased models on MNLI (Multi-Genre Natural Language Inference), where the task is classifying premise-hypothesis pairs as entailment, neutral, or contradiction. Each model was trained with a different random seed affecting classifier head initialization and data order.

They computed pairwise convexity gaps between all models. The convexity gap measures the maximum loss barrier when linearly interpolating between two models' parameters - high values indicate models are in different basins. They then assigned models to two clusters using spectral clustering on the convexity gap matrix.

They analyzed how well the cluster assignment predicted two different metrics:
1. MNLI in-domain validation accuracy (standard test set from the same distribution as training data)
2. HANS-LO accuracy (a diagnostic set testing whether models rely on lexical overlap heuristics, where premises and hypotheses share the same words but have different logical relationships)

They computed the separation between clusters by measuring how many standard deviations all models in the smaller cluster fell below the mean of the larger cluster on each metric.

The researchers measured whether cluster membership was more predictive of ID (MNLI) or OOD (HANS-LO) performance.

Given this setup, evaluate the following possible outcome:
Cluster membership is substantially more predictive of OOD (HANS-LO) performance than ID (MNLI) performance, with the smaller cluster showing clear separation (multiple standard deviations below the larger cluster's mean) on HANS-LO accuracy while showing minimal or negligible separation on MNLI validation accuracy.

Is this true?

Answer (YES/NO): NO